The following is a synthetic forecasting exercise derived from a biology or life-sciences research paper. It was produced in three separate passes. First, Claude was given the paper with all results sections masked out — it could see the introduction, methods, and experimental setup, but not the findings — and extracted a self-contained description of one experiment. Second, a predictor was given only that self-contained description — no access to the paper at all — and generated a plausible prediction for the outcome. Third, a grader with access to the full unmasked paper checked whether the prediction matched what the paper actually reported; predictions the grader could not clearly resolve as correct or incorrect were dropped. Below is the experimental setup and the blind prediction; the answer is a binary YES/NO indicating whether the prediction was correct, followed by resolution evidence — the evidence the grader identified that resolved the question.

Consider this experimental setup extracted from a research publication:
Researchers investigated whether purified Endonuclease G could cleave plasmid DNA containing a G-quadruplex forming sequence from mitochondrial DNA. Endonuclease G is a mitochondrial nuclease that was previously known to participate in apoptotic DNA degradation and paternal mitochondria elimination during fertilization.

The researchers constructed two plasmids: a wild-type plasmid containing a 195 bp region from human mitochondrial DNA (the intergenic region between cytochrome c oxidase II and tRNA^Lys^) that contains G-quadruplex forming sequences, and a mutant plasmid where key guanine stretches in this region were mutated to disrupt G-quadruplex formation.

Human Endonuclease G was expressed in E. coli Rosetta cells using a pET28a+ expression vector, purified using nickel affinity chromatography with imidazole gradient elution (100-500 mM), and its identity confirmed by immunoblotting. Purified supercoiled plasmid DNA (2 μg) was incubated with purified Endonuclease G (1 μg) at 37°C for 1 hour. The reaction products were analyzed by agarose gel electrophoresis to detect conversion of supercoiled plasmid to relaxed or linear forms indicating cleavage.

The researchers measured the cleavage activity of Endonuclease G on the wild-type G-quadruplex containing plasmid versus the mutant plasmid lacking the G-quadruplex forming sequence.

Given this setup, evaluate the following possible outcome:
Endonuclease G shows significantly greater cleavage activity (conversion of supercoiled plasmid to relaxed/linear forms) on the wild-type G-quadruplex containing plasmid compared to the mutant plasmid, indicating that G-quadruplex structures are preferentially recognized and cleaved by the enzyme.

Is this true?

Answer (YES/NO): YES